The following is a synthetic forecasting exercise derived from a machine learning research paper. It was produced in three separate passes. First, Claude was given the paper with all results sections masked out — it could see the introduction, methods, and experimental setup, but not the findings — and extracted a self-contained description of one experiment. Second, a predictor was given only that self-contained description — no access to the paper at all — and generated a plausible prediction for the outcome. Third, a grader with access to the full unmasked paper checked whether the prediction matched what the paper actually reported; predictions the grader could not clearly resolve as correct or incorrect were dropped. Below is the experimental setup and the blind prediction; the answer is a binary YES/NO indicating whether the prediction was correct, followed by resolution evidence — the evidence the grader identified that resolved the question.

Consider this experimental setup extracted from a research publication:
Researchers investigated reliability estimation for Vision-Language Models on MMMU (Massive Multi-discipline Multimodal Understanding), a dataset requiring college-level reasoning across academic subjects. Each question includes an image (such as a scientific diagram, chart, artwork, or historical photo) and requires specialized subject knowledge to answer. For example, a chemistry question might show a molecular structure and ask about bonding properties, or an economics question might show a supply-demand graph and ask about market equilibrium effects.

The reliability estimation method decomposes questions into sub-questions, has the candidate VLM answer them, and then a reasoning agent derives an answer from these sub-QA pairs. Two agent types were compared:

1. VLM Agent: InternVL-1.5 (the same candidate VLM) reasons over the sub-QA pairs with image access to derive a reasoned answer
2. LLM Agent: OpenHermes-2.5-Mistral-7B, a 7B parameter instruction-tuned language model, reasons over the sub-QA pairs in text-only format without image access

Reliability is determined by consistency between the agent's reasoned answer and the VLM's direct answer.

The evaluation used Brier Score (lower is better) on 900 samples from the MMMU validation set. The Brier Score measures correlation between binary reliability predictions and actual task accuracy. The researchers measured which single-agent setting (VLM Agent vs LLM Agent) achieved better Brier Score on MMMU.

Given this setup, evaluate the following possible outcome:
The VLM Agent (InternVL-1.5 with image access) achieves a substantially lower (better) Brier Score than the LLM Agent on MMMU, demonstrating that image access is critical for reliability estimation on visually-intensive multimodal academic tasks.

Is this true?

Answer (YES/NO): NO